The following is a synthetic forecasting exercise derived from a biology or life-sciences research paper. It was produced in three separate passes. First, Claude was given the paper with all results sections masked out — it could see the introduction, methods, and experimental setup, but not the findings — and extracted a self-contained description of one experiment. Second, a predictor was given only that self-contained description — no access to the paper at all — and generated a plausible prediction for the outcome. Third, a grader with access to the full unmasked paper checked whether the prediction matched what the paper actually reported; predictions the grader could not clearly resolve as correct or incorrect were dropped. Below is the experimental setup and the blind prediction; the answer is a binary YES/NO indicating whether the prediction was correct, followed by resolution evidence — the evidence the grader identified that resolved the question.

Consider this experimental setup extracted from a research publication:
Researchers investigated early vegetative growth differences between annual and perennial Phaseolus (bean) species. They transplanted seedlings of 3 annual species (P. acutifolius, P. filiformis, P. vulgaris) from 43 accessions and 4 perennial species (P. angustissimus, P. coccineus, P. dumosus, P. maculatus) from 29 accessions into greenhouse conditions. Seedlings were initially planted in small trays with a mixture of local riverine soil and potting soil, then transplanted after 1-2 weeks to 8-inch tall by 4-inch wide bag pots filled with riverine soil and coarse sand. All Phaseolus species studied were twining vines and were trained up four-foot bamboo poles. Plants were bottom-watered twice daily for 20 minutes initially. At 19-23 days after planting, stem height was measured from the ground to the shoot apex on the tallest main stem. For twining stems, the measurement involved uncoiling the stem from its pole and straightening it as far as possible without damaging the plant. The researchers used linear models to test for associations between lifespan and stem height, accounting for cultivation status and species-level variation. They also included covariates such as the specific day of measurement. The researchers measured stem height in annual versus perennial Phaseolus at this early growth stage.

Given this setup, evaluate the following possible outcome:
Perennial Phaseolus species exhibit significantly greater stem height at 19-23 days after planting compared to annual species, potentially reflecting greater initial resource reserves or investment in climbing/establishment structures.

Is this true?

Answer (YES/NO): NO